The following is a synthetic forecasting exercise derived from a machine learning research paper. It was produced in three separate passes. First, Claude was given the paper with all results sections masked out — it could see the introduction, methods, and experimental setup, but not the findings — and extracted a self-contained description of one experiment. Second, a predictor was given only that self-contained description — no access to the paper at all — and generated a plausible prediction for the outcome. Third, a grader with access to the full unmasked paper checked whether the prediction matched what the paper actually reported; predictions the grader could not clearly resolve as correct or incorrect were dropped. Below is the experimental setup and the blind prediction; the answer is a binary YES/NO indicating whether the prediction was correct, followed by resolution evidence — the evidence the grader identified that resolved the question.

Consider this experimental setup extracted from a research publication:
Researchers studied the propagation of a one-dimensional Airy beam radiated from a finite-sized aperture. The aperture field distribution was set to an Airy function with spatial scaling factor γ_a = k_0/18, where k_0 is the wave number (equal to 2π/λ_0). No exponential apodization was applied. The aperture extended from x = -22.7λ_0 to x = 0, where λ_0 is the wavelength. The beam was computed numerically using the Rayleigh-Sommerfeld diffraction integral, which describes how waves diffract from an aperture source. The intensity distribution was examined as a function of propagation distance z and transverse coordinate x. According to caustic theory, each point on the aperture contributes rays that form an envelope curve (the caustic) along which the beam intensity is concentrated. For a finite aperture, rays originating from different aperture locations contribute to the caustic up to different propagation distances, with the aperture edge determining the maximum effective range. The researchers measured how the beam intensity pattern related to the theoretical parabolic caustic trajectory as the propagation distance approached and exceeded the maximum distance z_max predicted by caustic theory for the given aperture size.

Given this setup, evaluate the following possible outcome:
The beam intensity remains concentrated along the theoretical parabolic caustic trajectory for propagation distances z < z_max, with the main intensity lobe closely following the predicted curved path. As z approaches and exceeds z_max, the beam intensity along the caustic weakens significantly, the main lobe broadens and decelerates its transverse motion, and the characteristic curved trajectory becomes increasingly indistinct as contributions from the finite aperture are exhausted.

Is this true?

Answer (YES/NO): YES